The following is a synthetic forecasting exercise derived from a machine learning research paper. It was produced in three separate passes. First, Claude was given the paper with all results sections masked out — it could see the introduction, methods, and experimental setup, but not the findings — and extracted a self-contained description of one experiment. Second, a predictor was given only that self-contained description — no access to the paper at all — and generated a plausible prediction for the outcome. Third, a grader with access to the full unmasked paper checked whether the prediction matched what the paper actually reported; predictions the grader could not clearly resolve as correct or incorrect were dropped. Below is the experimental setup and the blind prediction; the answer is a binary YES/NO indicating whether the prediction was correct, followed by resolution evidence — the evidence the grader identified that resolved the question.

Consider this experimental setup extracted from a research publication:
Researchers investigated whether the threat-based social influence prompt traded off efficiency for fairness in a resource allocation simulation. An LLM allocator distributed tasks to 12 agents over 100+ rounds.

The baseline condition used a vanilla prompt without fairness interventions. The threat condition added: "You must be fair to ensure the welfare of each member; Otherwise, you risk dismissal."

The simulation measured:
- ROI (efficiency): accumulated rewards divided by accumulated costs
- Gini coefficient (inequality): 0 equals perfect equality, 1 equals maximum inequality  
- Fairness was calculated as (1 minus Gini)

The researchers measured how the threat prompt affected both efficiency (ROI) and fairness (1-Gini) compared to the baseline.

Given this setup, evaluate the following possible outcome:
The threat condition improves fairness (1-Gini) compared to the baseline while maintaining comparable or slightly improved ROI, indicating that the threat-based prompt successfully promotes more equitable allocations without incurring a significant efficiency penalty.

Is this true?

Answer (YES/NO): NO